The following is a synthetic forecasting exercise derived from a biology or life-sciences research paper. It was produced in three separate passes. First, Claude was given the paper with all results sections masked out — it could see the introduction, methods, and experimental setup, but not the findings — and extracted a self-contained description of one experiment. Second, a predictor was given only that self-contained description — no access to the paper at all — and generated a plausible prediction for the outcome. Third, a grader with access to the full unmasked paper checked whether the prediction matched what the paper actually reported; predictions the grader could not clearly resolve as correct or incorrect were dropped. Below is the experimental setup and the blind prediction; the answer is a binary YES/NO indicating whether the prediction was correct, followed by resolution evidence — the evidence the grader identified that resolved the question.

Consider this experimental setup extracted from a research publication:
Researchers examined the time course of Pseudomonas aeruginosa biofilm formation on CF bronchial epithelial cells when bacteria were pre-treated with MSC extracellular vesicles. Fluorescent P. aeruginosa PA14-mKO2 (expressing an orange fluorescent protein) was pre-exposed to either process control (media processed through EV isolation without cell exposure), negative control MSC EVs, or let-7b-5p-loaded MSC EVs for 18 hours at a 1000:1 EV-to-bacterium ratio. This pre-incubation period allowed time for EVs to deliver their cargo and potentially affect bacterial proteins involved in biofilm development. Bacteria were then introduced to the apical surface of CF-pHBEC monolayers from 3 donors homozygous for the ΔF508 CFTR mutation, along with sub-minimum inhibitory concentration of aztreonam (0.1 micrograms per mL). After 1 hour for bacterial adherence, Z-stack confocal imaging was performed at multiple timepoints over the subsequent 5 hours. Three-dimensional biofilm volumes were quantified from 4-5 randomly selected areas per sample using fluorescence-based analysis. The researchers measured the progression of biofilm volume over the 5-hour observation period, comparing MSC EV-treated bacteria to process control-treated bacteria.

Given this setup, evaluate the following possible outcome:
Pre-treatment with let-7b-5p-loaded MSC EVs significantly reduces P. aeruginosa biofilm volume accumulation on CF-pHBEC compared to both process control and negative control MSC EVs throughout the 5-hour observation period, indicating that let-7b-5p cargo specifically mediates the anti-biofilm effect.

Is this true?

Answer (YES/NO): NO